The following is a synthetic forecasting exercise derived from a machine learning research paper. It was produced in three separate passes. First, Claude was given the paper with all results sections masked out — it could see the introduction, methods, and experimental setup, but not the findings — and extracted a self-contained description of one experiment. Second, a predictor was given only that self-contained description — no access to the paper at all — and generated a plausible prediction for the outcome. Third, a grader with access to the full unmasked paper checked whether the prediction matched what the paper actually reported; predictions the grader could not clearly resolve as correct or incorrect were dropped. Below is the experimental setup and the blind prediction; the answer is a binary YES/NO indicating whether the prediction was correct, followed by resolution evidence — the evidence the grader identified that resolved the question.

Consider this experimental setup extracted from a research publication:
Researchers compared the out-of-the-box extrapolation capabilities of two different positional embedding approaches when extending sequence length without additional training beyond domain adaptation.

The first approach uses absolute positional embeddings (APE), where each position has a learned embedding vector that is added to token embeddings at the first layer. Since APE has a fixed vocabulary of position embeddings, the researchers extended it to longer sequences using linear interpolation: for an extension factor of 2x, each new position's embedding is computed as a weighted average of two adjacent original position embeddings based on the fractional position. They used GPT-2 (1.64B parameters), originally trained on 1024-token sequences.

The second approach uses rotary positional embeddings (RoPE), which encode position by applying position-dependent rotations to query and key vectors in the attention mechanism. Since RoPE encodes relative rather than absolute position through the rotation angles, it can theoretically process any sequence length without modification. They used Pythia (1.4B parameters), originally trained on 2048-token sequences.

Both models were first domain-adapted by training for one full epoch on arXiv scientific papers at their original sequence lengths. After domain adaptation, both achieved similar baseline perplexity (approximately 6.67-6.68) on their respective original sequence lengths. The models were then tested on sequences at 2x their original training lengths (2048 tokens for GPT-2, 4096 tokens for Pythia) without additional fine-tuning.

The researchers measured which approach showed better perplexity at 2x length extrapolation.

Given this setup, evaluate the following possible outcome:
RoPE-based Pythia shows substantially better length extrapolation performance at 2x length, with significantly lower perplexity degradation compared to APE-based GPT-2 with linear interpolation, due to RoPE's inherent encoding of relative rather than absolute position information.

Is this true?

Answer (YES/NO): NO